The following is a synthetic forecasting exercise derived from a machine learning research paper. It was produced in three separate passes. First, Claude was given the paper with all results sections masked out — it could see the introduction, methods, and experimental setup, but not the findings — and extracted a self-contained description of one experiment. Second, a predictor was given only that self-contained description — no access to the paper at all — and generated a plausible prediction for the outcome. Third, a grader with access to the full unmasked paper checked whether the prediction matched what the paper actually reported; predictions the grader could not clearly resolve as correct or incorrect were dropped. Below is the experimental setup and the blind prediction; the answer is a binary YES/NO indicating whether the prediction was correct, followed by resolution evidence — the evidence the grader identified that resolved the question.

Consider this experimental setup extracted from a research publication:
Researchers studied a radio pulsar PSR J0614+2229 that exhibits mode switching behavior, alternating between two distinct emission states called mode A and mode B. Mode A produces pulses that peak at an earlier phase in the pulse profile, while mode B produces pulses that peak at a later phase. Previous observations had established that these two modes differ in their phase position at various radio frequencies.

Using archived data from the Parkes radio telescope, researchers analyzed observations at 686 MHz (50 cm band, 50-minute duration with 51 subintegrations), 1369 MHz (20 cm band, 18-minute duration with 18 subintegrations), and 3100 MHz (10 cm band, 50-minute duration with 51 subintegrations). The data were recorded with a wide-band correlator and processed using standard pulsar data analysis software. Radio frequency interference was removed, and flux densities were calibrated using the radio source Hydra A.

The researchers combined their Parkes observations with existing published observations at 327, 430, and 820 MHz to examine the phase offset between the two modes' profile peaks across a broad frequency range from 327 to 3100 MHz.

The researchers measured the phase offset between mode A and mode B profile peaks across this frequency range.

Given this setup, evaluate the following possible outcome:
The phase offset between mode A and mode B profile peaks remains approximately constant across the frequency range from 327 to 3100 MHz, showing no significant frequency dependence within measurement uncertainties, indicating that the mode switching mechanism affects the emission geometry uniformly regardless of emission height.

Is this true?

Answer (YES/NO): YES